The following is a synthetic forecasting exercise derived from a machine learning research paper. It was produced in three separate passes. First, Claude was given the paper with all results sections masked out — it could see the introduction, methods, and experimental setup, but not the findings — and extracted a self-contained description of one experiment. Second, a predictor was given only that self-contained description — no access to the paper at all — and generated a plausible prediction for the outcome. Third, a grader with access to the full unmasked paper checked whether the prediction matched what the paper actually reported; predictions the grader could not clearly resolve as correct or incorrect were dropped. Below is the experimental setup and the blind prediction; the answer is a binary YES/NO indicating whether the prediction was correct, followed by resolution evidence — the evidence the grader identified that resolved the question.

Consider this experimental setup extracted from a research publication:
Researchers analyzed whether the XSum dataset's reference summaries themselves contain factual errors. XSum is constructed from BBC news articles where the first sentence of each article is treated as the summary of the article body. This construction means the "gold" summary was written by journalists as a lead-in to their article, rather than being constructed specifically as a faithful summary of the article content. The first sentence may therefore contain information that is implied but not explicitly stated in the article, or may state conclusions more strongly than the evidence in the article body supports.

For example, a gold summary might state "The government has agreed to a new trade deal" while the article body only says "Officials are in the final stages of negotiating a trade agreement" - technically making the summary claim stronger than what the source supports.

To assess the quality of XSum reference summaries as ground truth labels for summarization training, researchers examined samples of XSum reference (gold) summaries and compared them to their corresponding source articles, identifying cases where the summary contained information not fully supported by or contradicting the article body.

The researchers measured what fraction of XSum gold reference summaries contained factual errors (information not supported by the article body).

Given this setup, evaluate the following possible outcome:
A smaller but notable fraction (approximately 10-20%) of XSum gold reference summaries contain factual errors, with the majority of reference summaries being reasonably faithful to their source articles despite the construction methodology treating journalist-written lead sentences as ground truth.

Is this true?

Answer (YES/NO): NO